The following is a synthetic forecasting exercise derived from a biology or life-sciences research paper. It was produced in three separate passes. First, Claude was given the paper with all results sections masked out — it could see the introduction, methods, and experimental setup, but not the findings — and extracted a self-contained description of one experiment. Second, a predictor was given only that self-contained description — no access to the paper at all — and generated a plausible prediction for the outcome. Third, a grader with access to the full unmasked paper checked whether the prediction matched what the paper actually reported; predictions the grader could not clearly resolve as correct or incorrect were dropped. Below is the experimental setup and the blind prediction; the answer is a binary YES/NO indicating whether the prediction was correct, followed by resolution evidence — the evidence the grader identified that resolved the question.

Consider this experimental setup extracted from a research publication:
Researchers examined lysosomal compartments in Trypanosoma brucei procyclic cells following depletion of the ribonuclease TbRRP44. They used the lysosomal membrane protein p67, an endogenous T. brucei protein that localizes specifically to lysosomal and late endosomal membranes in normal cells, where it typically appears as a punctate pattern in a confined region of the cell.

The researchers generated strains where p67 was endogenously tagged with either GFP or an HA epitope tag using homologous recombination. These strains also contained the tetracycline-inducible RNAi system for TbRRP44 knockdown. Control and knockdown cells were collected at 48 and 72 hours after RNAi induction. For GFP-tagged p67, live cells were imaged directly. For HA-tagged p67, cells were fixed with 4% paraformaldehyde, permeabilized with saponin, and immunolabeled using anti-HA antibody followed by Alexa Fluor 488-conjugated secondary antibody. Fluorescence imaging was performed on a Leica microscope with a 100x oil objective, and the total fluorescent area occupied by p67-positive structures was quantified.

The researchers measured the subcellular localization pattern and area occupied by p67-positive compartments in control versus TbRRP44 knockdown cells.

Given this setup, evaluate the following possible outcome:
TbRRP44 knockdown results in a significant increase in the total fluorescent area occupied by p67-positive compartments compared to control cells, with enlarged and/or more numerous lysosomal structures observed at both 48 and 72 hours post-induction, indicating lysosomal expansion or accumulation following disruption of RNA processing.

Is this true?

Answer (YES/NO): YES